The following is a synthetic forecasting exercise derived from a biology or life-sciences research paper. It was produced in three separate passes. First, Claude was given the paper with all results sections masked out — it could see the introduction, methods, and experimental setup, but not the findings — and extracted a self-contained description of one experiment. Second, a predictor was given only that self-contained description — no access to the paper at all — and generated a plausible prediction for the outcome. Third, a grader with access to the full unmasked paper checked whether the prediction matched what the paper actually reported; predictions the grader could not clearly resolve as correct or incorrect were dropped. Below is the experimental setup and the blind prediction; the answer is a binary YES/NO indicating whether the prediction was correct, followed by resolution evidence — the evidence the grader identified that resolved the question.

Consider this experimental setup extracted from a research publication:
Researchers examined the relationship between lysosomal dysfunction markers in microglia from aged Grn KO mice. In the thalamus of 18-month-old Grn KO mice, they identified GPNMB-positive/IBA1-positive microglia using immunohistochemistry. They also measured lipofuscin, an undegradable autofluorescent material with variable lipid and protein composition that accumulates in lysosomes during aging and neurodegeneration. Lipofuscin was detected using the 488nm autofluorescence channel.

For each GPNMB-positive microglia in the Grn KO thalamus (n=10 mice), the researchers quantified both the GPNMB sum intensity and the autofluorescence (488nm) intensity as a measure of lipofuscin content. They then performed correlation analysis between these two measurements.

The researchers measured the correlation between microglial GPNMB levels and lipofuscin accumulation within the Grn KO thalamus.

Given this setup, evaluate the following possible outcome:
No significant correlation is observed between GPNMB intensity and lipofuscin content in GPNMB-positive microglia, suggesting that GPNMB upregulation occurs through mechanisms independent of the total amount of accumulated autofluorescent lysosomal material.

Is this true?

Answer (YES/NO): NO